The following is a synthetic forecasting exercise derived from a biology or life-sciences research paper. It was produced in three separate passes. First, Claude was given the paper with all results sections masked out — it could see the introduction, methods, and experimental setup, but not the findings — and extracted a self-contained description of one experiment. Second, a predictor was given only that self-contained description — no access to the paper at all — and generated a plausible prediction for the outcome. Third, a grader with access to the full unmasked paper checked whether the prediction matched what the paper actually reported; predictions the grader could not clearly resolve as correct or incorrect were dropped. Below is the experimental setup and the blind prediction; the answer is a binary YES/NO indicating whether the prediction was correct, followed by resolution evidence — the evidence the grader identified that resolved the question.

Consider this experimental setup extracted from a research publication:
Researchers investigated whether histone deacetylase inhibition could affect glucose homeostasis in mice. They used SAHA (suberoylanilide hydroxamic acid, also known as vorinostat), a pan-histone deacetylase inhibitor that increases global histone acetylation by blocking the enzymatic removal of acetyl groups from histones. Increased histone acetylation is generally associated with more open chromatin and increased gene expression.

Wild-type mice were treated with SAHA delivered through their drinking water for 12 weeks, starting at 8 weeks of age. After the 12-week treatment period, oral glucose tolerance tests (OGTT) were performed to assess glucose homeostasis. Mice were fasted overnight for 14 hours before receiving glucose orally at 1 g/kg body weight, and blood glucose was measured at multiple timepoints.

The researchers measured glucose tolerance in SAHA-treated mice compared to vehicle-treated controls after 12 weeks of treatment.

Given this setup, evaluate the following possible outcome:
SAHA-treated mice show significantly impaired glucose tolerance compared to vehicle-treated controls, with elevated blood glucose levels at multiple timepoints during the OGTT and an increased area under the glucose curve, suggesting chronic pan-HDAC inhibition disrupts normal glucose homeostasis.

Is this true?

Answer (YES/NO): YES